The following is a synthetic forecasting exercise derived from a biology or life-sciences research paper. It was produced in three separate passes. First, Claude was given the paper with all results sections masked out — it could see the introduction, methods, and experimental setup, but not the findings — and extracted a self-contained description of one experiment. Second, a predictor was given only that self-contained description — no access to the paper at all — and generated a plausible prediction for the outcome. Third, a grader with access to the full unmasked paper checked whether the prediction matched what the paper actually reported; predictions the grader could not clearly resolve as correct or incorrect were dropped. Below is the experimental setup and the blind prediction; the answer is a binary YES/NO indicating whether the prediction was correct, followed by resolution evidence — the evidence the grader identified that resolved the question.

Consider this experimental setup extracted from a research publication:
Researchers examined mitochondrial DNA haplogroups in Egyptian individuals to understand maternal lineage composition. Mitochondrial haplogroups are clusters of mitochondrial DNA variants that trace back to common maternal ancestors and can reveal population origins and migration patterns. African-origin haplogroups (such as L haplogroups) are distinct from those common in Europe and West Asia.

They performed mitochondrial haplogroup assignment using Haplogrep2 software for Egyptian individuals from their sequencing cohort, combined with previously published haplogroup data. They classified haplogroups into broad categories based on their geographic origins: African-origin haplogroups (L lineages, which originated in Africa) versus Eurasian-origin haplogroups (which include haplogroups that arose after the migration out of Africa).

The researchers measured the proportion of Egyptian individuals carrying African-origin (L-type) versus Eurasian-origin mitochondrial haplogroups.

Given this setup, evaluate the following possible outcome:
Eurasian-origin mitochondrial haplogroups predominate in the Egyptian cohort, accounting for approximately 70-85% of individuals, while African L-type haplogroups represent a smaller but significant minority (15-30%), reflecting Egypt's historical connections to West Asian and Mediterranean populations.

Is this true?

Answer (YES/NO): YES